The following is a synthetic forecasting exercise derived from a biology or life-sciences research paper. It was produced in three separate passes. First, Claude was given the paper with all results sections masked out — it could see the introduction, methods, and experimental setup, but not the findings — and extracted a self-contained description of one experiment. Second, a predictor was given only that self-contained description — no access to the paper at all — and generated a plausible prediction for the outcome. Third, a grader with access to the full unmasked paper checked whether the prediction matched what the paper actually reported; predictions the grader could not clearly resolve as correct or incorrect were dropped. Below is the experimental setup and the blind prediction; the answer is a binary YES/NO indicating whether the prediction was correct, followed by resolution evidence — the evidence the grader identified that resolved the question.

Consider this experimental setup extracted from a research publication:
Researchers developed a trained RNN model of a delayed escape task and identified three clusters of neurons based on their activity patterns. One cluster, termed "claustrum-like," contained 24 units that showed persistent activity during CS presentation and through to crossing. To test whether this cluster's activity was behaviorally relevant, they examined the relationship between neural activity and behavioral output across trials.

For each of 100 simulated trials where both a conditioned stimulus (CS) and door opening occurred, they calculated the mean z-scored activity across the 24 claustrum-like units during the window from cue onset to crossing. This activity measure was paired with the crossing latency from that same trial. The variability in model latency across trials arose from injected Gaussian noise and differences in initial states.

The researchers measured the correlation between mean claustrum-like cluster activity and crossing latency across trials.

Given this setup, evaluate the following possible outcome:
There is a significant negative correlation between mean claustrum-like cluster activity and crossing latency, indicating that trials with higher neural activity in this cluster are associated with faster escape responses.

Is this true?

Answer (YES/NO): YES